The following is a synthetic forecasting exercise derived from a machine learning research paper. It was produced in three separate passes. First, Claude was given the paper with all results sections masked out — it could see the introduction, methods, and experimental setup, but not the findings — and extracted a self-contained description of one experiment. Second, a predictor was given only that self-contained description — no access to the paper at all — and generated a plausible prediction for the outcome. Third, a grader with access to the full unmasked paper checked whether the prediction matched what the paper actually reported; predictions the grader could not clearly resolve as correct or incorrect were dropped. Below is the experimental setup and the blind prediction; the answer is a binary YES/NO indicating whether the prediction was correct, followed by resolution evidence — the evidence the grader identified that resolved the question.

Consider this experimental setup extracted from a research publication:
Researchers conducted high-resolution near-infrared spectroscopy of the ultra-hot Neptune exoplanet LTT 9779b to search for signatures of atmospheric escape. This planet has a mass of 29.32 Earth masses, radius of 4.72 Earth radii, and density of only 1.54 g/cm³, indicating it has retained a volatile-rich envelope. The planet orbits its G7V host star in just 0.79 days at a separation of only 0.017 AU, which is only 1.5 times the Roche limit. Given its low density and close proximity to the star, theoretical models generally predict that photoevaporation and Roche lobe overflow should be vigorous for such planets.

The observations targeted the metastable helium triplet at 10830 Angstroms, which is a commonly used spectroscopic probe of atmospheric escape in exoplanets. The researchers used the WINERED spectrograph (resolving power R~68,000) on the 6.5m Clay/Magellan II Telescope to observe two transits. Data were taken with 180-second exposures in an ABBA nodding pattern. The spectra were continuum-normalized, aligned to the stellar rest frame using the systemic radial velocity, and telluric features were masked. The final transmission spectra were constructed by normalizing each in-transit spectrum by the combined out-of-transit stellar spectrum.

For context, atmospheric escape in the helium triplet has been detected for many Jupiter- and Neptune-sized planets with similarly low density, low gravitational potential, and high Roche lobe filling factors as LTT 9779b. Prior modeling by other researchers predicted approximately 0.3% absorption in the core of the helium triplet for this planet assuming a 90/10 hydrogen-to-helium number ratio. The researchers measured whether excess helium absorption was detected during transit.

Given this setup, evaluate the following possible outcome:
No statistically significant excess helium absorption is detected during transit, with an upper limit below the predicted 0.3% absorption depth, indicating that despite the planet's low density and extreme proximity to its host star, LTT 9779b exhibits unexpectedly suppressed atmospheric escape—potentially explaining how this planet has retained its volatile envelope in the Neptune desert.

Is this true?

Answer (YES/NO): YES